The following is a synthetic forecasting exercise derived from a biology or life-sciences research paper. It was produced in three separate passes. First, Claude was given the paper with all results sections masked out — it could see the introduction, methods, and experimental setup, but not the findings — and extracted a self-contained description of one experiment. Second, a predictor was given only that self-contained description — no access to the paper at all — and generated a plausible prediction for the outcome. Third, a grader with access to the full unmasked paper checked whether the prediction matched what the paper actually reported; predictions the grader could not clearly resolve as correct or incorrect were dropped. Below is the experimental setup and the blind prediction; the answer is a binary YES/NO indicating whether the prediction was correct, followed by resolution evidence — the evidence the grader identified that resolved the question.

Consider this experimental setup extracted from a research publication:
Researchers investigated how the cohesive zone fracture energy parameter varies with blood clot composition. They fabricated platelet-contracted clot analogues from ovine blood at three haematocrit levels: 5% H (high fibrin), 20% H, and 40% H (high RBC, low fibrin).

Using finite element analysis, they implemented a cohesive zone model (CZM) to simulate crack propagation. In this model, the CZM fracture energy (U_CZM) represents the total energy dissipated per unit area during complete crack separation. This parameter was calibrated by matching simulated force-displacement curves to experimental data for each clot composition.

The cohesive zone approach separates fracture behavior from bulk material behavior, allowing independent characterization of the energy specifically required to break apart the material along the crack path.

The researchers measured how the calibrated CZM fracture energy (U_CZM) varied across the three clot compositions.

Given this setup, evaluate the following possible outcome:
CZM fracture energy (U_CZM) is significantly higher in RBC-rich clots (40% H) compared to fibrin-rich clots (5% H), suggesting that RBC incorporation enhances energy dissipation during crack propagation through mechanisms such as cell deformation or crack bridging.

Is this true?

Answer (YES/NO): NO